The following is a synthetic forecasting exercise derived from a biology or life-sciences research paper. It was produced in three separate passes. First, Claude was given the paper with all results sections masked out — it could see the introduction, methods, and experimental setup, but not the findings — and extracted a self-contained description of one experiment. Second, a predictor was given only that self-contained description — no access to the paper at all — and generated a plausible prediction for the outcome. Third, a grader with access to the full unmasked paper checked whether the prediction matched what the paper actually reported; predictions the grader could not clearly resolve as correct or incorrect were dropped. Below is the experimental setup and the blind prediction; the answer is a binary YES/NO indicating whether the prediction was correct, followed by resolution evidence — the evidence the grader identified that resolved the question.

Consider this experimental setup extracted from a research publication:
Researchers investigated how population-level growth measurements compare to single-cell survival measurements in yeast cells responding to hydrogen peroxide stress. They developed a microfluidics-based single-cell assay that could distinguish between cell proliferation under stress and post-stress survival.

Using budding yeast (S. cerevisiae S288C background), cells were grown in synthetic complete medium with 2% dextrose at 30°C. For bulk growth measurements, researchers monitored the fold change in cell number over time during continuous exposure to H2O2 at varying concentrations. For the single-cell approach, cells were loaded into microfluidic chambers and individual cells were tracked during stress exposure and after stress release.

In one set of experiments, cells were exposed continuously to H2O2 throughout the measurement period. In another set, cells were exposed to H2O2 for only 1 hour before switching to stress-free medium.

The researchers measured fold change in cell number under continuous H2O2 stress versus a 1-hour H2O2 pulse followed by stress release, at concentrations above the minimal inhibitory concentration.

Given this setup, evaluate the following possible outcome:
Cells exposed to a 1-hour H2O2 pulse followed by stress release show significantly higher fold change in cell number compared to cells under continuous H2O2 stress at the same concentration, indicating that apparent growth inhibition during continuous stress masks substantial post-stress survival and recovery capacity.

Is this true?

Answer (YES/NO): YES